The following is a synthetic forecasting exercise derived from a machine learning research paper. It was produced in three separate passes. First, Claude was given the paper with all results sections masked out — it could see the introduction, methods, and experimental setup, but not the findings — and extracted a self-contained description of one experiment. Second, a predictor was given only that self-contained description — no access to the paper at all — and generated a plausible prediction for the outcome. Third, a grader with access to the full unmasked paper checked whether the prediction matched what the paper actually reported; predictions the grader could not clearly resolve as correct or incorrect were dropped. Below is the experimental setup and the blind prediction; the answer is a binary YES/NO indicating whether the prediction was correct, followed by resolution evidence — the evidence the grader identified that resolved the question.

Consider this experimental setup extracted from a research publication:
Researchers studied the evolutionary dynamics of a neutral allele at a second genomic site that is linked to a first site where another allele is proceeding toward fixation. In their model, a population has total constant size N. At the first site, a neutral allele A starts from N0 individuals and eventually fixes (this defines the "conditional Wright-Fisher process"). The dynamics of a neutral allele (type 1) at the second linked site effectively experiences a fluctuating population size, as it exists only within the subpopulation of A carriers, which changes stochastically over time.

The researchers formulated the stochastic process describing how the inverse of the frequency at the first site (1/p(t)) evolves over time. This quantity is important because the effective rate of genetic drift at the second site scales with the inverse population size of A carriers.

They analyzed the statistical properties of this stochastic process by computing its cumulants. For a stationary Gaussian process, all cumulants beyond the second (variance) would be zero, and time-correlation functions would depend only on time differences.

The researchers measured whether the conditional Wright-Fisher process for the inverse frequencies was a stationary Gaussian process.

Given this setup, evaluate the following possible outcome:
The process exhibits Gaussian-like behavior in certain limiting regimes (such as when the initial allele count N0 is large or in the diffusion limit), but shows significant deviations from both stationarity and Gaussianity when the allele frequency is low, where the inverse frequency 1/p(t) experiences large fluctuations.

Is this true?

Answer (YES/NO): NO